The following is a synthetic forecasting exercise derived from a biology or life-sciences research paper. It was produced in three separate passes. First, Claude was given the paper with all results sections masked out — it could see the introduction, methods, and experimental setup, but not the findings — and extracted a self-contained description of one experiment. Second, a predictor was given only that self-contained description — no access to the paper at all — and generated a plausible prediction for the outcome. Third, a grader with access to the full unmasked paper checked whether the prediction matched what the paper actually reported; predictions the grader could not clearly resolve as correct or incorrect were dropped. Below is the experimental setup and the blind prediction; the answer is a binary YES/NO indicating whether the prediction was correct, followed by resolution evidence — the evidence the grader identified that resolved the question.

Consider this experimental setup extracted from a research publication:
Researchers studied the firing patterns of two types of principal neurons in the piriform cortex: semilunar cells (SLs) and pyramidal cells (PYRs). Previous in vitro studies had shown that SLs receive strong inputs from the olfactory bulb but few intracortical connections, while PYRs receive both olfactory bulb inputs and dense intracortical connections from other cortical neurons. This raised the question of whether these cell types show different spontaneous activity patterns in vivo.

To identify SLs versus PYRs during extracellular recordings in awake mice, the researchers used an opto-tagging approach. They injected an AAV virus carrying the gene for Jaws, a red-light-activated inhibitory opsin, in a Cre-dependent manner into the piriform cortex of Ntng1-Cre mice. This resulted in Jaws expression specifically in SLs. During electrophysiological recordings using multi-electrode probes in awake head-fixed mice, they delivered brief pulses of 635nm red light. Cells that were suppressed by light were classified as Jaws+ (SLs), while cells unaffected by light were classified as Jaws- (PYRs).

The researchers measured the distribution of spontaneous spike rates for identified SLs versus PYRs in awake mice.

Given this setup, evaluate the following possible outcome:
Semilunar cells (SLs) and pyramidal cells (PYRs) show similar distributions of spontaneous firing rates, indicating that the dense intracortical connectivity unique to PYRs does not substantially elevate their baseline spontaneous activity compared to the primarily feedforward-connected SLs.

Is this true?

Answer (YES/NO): NO